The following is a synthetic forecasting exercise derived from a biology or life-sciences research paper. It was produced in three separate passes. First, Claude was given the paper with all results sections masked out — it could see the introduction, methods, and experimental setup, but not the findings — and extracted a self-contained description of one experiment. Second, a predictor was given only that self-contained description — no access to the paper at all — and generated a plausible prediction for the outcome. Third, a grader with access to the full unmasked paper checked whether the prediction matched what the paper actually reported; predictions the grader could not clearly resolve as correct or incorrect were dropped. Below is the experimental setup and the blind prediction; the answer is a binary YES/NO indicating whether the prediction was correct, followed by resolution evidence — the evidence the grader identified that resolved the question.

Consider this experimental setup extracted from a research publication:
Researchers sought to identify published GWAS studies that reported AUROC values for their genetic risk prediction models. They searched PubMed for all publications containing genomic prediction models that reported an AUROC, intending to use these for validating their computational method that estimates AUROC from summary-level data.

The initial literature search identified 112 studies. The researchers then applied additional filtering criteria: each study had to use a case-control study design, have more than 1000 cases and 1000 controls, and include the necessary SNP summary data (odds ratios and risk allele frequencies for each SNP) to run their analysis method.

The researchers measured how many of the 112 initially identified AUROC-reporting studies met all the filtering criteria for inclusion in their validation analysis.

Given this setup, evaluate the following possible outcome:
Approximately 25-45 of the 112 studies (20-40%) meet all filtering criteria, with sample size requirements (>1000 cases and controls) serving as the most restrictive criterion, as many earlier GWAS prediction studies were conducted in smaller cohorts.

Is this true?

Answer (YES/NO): NO